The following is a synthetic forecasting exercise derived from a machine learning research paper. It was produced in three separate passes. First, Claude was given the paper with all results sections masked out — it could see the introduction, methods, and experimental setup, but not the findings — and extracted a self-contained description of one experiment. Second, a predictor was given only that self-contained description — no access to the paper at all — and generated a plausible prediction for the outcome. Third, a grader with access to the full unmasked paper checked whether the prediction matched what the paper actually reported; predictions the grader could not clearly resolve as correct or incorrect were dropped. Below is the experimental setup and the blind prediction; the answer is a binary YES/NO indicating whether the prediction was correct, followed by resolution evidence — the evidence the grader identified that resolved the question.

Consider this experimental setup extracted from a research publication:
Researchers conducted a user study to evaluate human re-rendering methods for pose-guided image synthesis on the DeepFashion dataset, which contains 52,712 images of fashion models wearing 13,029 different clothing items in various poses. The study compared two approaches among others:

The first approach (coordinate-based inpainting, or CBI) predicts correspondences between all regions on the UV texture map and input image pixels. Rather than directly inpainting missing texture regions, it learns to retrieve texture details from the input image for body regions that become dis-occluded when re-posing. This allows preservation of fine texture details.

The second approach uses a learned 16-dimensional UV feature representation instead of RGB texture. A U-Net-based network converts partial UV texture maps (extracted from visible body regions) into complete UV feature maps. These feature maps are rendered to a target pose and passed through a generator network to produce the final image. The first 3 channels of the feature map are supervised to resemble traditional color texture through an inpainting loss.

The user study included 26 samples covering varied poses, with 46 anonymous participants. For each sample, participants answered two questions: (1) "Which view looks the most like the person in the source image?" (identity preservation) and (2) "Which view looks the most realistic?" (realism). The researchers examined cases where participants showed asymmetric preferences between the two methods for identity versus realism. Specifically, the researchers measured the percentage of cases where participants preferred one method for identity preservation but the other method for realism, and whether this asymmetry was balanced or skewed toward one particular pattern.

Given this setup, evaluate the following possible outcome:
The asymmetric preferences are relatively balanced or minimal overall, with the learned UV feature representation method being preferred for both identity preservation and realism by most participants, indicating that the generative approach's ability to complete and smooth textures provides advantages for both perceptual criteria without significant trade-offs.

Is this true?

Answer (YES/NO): NO